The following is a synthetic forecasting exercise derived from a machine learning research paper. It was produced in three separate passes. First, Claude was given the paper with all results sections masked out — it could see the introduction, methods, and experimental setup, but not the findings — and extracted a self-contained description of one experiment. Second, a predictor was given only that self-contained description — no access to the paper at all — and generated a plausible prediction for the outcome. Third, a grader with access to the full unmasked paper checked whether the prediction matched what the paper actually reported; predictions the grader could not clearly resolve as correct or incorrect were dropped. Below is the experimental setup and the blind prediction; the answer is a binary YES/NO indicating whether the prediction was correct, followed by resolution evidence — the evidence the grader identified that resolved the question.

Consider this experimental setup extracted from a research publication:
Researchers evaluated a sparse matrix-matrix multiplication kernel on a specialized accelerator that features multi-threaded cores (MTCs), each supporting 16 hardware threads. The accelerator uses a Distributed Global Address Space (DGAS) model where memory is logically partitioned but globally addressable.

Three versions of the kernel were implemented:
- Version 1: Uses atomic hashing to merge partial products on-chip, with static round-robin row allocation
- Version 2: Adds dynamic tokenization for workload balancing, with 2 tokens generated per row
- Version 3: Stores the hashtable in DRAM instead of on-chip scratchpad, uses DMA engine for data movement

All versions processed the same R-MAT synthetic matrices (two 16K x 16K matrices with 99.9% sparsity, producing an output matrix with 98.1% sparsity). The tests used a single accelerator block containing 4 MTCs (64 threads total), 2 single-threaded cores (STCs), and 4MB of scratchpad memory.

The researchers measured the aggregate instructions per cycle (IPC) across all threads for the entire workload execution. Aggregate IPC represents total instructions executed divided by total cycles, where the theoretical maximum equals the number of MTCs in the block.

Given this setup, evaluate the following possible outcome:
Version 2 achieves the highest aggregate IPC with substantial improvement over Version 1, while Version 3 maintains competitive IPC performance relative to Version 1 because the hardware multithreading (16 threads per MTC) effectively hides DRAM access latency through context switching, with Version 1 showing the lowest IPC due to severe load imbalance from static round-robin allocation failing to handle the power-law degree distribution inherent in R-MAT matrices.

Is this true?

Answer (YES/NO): NO